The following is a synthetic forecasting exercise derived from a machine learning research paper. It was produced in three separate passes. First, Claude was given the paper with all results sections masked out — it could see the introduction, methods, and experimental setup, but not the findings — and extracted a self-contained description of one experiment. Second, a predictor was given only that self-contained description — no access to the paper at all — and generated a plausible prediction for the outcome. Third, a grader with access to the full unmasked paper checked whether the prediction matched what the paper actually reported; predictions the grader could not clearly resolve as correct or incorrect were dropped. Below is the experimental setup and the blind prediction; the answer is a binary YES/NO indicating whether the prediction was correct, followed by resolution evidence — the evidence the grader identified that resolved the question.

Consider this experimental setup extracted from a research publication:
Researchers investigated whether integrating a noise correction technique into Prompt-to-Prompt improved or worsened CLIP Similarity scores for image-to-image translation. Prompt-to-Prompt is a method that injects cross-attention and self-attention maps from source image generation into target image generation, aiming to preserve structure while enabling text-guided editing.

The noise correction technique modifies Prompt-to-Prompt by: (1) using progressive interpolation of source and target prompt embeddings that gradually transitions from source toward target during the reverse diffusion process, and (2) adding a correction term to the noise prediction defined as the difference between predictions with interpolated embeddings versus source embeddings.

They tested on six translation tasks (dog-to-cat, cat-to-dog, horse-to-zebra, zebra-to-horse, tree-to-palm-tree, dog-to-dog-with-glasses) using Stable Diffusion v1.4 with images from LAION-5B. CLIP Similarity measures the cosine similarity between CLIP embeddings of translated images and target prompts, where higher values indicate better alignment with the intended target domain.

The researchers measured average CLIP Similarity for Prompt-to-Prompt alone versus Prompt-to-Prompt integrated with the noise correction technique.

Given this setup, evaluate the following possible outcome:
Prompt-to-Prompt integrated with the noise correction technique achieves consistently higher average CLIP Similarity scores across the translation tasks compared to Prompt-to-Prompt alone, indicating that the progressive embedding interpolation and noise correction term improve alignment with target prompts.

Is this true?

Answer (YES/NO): NO